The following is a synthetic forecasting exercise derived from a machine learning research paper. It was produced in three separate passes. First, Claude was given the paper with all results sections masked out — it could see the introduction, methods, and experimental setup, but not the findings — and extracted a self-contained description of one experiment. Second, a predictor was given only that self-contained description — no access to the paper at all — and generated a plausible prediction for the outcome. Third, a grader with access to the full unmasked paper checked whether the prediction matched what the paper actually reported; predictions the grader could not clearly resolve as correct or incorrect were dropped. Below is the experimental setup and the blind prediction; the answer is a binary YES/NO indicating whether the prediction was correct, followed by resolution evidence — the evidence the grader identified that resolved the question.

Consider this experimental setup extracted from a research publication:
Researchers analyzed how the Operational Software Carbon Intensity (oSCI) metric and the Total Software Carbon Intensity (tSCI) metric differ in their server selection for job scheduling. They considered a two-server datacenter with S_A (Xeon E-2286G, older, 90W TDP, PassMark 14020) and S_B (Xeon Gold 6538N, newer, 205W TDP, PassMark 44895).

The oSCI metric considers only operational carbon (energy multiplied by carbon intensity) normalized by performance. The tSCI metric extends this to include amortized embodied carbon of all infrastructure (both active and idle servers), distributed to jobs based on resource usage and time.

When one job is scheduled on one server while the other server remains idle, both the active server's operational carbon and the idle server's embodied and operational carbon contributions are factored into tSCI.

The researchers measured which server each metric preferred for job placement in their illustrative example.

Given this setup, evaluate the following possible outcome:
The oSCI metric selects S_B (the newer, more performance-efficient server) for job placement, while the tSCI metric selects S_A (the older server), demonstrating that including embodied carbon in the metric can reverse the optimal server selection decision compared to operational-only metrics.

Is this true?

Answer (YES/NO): NO